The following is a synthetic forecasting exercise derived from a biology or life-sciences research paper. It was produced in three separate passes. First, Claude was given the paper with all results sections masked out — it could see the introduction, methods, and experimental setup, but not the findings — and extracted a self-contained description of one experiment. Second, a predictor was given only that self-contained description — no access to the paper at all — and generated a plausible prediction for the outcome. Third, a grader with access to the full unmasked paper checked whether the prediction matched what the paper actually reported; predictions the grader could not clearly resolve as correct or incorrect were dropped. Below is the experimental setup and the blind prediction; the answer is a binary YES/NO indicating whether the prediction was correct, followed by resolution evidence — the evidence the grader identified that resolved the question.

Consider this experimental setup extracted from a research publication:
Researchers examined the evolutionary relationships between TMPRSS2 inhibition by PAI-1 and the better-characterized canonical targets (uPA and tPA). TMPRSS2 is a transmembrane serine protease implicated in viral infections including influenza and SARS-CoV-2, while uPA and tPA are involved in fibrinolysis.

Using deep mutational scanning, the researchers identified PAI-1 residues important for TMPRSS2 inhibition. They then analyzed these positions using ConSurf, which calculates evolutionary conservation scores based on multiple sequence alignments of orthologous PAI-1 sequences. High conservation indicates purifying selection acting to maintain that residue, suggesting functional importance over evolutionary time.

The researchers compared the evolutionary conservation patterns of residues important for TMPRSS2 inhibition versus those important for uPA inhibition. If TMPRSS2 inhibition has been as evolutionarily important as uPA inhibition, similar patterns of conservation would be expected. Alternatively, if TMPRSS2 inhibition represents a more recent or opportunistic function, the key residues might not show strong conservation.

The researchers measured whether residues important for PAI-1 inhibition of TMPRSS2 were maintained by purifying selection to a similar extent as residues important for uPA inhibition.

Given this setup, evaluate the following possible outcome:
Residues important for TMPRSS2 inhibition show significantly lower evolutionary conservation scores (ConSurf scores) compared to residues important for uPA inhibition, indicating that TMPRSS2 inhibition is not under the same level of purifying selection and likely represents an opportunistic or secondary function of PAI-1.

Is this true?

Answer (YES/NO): YES